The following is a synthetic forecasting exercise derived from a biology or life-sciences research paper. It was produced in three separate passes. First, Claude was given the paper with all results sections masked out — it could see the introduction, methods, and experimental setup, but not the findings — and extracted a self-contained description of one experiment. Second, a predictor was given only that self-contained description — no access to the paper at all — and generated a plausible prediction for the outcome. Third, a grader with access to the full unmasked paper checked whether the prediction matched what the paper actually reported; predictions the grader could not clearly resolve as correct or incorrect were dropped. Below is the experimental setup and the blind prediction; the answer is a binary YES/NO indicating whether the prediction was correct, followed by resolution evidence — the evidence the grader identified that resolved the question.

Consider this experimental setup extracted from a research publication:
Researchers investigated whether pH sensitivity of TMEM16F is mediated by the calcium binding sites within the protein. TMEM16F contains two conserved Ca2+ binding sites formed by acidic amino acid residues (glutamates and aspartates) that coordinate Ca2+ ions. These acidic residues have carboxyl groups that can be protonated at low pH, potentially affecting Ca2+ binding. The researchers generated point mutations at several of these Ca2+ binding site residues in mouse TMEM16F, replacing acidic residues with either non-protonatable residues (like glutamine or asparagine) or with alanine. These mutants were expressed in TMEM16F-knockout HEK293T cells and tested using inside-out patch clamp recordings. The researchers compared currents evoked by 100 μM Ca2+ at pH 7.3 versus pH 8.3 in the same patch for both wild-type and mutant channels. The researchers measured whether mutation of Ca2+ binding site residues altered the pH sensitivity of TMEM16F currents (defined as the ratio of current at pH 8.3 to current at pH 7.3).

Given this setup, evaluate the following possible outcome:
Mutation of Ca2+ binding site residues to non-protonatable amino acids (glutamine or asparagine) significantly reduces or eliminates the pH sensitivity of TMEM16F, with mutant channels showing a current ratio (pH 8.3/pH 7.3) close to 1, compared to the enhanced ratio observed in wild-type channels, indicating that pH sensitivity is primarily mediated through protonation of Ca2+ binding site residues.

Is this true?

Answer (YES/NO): NO